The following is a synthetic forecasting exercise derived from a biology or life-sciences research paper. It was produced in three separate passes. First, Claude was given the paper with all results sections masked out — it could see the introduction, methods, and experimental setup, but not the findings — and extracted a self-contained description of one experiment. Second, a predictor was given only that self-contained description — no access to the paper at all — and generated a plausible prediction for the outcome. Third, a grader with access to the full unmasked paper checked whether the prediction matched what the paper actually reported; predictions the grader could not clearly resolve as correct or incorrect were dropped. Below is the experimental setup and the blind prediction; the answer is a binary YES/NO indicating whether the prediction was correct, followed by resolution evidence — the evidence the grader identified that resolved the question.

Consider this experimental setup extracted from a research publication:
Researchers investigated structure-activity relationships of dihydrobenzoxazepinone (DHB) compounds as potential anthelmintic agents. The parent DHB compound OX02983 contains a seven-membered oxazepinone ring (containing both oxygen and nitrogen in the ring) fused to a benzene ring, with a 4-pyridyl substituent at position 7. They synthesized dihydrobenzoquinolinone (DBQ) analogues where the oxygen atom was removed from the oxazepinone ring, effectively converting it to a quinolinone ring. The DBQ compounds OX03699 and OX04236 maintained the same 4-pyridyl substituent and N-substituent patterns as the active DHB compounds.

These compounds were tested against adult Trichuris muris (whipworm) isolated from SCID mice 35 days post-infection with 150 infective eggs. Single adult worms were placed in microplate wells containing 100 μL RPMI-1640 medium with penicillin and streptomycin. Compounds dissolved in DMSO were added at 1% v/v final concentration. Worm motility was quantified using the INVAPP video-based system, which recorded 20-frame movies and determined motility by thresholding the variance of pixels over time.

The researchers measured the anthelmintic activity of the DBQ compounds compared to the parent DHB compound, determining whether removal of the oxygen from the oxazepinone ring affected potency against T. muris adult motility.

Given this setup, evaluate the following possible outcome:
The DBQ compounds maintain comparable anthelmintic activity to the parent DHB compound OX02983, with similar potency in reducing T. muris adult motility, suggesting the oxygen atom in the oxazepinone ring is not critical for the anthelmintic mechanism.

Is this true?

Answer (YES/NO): YES